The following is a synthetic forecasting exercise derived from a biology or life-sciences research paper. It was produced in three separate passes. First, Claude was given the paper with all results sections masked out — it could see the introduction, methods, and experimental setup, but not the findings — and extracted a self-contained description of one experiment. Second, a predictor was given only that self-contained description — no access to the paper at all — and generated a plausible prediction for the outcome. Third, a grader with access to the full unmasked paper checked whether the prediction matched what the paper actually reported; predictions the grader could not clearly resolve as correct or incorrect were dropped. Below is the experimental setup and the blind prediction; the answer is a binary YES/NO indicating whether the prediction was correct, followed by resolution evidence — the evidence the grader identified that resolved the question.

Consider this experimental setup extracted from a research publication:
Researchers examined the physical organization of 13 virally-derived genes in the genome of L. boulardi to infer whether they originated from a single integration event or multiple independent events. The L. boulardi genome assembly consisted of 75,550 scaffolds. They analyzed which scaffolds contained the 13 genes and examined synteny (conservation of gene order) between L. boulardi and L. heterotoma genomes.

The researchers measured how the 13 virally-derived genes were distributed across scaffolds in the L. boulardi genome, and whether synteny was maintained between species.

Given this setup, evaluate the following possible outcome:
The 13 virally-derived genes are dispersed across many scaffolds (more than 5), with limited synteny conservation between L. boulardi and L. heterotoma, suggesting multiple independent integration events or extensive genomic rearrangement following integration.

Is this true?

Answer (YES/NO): NO